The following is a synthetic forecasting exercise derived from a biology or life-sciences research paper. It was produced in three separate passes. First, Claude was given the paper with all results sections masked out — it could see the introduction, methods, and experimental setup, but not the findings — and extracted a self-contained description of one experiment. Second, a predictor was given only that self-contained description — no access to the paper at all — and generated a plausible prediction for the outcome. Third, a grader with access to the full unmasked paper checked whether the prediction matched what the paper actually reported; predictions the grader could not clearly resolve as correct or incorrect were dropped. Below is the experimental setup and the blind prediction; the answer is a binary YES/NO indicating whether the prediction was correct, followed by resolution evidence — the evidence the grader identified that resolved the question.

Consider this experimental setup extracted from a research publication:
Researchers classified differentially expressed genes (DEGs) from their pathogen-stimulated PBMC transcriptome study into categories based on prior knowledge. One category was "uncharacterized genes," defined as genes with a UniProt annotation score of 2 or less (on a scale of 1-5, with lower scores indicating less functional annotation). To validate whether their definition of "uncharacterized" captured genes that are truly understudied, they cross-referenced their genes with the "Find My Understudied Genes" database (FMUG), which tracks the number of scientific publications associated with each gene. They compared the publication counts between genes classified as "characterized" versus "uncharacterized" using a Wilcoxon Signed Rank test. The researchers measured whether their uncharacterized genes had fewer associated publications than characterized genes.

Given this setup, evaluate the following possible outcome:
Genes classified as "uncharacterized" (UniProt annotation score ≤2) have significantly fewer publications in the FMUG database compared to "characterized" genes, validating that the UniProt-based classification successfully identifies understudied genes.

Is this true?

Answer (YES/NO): YES